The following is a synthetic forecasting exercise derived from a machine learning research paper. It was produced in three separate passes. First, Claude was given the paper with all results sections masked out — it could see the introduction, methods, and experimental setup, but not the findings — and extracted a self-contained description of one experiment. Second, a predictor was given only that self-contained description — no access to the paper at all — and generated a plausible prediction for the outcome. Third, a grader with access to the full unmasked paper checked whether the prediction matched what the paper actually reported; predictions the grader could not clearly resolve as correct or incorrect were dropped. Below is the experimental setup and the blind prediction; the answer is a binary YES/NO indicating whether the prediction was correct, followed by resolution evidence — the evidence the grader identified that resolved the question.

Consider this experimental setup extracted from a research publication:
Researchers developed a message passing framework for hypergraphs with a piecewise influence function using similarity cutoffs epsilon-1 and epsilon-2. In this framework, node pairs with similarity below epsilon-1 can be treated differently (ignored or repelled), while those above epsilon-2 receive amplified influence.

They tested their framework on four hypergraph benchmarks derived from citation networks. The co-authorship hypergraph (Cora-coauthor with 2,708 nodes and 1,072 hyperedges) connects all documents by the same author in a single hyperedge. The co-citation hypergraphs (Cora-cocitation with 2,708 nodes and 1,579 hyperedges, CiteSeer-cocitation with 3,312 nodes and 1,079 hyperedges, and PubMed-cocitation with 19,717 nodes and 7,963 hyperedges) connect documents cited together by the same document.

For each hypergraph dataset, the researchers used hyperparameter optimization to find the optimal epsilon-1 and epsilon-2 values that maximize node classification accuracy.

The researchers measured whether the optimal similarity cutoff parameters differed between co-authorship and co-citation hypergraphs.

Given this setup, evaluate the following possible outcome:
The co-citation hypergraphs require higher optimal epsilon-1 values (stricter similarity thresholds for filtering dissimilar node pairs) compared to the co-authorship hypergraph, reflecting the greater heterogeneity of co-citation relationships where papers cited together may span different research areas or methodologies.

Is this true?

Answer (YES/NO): NO